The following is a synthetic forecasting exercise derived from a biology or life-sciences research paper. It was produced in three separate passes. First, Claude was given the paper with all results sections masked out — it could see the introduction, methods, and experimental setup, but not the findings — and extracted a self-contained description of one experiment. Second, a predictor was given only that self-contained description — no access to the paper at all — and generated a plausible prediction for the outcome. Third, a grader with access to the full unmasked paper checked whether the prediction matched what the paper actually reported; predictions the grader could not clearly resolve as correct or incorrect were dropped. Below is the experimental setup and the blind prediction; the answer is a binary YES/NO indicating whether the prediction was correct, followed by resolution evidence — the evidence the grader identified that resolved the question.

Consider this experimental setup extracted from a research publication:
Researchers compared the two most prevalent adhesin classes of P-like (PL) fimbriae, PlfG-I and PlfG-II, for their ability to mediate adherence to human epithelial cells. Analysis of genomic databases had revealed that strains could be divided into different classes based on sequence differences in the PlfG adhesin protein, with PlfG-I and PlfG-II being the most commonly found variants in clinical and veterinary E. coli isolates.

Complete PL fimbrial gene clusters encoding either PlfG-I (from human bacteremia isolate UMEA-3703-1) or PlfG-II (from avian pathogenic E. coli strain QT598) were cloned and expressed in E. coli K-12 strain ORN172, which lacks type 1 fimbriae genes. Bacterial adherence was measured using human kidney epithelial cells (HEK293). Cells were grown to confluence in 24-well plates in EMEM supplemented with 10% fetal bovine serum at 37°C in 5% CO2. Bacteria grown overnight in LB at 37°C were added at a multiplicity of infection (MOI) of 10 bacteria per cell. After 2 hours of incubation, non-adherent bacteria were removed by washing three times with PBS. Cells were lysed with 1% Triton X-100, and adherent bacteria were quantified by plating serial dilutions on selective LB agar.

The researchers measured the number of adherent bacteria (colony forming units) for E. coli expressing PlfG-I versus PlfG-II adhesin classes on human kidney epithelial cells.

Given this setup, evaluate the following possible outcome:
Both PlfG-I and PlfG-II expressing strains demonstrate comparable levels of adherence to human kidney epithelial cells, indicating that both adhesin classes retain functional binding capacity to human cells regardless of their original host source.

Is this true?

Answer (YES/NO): YES